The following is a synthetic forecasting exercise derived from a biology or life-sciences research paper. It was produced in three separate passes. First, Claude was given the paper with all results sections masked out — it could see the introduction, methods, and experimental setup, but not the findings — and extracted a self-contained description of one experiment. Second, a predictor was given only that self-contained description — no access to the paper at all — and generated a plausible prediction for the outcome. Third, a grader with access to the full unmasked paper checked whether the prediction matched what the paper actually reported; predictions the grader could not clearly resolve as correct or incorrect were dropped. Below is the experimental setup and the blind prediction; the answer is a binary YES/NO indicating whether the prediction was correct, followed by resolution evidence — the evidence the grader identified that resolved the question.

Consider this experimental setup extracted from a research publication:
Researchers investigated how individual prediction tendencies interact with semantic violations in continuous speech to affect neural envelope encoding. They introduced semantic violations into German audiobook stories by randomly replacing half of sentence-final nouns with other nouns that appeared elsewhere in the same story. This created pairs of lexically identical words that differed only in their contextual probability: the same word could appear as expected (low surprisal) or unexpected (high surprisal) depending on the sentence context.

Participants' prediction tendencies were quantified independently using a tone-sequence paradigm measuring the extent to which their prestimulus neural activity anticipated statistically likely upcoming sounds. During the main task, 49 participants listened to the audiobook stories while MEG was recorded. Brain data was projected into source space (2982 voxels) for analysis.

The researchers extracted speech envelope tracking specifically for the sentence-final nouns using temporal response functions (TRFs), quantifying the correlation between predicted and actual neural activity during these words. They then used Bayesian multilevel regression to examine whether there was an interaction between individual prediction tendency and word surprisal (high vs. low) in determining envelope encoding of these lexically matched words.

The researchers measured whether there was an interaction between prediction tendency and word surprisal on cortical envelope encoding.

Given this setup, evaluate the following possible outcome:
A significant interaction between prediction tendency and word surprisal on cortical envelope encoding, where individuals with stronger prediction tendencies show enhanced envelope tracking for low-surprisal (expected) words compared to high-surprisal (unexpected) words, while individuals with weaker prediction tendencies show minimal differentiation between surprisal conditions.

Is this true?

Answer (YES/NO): NO